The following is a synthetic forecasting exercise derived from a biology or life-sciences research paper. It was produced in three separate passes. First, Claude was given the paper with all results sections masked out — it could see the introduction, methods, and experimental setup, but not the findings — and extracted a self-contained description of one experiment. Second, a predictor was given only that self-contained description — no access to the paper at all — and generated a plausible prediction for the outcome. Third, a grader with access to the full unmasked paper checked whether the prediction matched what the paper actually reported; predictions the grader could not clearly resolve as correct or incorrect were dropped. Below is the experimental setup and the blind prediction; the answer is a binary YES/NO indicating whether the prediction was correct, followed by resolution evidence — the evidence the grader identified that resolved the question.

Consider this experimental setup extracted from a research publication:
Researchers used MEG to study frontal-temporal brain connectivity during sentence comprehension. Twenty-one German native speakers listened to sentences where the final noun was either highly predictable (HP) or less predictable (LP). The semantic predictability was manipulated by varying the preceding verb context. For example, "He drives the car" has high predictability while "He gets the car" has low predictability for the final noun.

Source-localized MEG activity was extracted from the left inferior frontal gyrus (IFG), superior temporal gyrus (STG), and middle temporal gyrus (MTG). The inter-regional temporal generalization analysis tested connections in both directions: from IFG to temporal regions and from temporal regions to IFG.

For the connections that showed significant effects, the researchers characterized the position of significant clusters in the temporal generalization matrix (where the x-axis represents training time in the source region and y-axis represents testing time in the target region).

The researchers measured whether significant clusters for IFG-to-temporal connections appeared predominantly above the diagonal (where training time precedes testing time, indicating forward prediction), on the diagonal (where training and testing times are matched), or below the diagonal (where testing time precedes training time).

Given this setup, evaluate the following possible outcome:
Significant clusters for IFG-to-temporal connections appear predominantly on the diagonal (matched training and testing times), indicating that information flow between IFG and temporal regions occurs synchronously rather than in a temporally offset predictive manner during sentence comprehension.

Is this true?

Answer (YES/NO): NO